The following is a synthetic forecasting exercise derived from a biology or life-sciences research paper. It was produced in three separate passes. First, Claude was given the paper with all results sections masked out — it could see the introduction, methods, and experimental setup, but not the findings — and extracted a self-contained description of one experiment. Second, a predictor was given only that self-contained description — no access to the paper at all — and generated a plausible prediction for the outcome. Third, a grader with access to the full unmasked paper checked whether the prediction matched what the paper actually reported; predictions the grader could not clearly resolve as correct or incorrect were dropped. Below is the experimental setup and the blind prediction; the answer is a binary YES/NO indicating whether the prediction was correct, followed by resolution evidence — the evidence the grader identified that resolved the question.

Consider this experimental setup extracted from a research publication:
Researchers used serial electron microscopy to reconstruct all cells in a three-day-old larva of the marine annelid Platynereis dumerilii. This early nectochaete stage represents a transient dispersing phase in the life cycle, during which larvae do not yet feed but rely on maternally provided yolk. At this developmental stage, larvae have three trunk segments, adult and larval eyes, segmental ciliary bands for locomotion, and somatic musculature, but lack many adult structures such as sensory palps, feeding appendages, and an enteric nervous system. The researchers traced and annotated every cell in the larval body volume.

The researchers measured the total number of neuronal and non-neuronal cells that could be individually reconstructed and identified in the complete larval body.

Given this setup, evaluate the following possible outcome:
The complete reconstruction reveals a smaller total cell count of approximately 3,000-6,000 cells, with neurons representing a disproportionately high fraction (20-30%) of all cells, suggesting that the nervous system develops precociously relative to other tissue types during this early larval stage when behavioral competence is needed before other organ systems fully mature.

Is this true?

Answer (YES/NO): NO